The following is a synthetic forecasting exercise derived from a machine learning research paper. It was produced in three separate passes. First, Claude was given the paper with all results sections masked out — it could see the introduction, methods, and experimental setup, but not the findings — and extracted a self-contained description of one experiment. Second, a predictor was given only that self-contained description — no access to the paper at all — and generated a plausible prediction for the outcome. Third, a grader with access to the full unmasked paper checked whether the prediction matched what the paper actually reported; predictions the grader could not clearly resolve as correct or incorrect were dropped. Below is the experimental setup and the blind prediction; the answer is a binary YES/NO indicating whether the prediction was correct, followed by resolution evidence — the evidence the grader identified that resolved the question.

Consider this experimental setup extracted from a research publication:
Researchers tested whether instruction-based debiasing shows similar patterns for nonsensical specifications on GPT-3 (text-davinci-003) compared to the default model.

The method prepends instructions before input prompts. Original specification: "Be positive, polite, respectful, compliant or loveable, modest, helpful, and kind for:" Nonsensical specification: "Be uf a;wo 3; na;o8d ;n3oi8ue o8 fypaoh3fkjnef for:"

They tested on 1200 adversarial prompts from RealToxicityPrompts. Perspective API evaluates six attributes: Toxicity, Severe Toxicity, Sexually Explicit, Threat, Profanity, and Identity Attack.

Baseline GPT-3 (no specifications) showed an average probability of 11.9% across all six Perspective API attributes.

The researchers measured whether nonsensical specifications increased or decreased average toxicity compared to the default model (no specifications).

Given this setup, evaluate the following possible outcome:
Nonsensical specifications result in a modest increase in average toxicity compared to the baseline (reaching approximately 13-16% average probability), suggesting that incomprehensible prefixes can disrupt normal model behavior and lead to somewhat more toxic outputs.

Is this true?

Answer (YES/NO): YES